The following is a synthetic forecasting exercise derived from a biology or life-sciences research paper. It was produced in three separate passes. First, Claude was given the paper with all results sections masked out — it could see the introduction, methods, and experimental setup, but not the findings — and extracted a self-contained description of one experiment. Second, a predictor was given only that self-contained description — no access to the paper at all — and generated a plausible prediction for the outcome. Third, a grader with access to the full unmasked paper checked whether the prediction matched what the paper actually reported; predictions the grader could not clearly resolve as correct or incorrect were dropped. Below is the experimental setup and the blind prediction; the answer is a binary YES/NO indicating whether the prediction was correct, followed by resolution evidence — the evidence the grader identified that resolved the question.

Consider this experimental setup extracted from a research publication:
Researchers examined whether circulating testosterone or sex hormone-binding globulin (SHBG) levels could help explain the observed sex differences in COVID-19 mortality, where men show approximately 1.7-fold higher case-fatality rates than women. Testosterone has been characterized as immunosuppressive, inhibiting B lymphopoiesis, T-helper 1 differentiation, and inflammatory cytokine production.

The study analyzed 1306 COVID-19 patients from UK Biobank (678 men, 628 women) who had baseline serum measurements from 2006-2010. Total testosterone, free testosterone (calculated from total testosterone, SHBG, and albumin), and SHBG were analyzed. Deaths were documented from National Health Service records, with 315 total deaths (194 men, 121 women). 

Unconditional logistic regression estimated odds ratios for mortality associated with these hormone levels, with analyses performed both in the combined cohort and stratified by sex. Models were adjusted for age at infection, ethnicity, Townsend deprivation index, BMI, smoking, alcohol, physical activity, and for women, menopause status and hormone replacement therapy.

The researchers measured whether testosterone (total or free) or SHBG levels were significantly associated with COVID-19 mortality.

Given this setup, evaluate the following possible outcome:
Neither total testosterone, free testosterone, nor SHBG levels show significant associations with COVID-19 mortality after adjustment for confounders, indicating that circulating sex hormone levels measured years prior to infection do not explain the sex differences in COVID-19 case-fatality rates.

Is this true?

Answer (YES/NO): YES